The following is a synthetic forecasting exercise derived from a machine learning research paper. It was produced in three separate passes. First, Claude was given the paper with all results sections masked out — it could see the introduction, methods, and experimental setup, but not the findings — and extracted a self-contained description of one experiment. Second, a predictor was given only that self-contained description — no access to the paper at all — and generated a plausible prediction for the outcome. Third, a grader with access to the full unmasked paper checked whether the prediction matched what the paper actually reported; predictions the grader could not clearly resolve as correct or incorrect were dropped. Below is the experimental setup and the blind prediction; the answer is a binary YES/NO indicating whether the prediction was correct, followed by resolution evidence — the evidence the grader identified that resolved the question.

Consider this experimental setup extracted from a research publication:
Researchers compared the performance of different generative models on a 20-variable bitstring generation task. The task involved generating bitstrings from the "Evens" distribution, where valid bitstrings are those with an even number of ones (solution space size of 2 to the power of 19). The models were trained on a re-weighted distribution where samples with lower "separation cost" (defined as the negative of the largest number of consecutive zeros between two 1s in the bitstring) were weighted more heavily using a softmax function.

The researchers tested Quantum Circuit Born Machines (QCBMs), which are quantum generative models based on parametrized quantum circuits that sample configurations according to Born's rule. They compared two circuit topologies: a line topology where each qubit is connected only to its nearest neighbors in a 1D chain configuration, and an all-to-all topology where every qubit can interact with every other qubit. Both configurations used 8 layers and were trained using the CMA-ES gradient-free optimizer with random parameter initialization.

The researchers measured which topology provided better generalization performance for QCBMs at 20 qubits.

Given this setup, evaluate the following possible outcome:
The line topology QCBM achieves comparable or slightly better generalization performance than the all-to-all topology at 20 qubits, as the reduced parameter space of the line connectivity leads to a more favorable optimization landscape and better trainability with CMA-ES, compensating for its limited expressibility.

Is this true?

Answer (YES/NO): YES